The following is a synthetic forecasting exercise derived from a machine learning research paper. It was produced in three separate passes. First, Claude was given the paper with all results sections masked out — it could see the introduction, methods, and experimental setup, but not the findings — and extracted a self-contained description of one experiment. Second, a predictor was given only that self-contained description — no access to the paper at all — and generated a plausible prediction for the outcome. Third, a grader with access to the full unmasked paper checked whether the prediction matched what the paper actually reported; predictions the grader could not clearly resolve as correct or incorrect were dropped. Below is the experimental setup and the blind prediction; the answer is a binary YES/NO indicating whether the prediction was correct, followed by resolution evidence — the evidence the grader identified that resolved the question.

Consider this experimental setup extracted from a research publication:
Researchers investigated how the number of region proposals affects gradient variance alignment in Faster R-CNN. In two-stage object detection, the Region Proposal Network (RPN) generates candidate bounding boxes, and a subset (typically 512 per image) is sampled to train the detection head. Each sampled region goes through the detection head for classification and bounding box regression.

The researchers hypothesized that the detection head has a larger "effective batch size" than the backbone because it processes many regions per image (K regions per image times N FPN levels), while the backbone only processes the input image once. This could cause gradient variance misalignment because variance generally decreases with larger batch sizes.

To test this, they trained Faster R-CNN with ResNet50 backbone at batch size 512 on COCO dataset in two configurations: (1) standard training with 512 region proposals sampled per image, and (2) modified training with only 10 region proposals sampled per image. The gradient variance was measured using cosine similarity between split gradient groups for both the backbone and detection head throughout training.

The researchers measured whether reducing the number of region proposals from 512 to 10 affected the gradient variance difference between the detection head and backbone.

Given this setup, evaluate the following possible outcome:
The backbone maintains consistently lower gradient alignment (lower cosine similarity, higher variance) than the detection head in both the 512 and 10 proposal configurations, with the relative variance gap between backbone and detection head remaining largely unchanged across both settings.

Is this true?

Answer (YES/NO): NO